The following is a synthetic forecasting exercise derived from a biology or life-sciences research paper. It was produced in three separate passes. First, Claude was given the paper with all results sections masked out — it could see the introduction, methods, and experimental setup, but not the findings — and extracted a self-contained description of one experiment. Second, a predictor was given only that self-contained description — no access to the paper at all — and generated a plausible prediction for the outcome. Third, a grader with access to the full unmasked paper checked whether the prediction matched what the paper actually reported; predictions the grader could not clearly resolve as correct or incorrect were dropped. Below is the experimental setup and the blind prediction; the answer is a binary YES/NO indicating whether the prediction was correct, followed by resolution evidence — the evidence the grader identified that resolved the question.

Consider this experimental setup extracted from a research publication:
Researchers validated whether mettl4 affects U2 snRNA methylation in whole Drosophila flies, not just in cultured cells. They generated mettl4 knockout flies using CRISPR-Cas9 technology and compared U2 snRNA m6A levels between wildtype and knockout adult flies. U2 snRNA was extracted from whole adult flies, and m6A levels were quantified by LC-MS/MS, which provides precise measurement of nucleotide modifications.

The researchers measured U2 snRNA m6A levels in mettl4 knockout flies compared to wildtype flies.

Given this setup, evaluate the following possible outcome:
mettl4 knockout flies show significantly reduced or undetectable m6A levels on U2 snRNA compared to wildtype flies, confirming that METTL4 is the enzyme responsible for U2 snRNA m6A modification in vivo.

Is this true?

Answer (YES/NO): YES